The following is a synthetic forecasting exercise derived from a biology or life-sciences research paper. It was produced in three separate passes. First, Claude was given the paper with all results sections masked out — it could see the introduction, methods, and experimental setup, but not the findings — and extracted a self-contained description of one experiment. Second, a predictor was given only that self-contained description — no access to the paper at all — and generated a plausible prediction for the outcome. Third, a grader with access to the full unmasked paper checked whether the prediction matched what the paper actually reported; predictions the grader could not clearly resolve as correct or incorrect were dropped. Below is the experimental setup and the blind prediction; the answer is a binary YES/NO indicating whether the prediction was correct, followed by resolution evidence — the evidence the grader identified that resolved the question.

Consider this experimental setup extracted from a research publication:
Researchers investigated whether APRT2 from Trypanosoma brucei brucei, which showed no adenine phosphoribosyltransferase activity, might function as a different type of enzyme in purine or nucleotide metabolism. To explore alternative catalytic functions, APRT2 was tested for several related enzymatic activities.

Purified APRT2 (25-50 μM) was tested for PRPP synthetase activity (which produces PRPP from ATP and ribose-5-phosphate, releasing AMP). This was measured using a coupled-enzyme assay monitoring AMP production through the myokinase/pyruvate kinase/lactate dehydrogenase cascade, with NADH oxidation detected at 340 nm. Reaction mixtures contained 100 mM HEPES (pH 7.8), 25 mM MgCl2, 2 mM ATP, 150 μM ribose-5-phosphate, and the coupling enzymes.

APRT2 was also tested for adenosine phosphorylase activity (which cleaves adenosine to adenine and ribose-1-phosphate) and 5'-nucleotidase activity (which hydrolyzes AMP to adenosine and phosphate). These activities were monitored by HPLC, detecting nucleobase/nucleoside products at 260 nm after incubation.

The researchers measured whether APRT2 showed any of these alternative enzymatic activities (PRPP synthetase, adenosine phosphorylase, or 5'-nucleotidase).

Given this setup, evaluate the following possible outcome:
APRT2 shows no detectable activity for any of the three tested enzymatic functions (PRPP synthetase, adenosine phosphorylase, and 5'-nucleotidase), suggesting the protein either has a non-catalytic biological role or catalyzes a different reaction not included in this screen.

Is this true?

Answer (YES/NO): YES